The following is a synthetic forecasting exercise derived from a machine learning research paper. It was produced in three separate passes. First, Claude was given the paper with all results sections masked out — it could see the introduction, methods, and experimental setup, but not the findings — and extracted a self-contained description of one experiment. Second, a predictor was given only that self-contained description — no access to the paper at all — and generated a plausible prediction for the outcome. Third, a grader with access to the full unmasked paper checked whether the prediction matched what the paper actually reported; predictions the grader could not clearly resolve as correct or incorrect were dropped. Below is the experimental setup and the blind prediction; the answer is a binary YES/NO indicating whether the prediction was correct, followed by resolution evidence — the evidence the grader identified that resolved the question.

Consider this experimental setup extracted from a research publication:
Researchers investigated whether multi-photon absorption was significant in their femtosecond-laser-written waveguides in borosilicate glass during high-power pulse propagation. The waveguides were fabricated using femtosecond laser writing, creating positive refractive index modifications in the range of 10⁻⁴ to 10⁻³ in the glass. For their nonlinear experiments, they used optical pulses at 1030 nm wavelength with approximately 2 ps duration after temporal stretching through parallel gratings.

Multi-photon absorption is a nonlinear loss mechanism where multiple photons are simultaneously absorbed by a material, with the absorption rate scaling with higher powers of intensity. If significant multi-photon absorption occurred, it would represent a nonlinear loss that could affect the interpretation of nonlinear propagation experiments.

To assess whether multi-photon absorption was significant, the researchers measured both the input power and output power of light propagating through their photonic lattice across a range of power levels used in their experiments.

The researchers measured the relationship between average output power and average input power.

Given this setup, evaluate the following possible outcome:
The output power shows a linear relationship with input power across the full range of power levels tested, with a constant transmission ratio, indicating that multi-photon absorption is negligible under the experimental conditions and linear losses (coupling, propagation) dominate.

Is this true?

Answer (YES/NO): YES